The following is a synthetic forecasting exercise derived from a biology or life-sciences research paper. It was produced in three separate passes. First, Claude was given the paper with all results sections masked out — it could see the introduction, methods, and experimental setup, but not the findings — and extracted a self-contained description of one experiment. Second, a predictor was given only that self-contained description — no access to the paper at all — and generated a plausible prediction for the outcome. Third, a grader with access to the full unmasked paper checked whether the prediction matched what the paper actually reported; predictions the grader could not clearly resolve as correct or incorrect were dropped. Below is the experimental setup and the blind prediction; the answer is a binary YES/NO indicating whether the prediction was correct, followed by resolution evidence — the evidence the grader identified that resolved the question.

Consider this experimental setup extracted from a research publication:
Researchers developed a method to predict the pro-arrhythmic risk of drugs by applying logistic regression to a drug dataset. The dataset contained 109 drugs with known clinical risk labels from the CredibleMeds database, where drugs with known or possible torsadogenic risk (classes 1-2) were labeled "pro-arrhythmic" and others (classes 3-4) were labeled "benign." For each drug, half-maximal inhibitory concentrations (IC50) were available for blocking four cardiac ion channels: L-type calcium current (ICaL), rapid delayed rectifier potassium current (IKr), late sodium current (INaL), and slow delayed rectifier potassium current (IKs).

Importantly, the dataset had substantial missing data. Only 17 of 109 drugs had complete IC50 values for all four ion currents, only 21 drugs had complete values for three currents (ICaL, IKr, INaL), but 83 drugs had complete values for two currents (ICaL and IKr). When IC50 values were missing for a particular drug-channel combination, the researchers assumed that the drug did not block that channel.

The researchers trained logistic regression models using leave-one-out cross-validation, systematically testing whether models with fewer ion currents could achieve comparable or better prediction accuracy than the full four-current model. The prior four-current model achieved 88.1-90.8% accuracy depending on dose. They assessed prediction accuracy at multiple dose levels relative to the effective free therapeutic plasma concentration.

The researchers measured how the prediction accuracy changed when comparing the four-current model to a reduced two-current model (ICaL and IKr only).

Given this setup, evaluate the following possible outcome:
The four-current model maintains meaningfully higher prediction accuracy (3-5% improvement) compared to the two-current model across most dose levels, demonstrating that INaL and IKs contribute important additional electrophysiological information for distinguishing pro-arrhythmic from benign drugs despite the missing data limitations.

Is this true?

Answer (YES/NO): NO